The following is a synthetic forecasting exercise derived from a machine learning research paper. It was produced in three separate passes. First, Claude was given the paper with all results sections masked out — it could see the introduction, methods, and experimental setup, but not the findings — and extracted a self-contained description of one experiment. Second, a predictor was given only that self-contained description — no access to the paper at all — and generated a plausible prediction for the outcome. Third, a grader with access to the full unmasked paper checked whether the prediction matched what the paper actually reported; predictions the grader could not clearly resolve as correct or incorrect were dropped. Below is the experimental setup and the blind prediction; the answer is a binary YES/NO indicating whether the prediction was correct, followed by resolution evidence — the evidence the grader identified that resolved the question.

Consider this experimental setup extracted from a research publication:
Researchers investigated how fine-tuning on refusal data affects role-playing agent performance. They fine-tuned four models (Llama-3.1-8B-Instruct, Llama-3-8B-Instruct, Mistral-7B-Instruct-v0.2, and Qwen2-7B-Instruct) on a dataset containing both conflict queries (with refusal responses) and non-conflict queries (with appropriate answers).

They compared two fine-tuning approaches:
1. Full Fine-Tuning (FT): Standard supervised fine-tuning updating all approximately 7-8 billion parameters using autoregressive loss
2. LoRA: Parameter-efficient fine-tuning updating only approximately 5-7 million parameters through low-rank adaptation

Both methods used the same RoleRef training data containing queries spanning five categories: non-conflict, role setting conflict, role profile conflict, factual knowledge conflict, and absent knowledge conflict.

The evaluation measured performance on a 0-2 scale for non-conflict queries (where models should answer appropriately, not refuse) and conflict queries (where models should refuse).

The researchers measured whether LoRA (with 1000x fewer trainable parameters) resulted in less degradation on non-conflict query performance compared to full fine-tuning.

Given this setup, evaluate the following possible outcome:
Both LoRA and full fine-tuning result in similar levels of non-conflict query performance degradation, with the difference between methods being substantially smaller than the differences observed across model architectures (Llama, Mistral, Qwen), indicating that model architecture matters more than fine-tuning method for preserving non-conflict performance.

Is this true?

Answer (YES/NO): YES